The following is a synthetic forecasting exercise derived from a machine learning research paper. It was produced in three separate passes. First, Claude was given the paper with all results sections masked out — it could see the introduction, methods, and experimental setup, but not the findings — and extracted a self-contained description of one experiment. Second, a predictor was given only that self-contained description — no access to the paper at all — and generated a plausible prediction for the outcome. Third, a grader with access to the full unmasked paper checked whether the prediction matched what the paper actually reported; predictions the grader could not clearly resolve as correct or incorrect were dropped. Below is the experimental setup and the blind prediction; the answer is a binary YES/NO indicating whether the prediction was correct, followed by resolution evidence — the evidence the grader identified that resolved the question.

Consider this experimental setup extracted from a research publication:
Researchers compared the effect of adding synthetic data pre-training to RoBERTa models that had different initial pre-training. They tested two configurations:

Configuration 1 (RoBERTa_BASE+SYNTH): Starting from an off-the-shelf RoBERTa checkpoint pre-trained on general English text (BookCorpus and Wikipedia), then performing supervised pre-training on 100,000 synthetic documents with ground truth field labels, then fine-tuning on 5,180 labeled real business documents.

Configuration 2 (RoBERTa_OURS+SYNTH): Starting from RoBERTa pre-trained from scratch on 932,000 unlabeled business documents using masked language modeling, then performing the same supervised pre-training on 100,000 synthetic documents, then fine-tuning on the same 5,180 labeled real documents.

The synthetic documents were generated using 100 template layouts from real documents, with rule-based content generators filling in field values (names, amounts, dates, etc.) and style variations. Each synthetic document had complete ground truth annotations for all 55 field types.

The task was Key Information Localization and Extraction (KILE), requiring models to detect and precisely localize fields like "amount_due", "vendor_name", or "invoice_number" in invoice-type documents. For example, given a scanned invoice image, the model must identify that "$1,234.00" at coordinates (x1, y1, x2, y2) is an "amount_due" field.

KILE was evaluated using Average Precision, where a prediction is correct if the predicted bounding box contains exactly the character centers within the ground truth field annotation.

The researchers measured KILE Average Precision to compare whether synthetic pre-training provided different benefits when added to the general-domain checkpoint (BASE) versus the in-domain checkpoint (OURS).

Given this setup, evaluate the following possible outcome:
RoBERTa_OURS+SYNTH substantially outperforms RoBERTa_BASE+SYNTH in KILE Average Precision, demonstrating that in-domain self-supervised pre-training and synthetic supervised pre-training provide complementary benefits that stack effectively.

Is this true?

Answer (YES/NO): NO